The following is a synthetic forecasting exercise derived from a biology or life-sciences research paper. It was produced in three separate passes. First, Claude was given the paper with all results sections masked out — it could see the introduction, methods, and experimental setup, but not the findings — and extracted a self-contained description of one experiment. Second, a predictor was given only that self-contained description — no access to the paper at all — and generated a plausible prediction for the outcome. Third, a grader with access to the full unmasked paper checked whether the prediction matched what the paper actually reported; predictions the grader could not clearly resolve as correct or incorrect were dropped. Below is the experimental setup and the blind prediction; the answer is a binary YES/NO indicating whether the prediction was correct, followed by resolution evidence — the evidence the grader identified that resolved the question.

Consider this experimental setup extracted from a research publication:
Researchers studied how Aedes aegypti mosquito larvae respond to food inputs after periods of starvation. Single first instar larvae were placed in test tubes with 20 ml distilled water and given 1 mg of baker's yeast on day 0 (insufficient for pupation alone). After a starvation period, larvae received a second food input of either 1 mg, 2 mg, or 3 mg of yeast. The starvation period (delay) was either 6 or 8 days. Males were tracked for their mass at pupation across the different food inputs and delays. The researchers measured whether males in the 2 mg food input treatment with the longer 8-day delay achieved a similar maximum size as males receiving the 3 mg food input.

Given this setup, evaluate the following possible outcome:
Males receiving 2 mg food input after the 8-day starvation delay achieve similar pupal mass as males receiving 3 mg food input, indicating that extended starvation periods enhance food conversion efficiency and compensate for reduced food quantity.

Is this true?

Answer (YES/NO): NO